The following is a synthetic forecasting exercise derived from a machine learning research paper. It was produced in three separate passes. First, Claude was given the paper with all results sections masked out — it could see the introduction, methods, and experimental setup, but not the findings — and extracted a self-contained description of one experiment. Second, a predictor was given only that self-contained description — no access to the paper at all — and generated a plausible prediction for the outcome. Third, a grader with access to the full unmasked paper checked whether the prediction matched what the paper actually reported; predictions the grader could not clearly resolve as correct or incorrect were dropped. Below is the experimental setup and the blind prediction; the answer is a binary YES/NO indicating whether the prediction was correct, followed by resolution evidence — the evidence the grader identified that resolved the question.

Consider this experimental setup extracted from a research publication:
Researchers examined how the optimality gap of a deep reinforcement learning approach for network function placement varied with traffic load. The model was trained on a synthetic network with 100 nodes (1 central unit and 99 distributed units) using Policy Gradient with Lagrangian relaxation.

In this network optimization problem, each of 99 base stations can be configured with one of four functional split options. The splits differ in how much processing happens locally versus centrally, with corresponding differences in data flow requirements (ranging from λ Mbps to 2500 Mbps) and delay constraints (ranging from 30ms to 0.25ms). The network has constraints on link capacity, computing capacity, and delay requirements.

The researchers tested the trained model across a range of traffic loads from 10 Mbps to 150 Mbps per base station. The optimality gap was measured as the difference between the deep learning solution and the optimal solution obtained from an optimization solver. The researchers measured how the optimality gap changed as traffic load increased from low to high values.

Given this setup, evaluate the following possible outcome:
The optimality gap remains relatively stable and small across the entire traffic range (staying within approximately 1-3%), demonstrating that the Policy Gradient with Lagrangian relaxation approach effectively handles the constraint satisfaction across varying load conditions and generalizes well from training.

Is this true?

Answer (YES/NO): NO